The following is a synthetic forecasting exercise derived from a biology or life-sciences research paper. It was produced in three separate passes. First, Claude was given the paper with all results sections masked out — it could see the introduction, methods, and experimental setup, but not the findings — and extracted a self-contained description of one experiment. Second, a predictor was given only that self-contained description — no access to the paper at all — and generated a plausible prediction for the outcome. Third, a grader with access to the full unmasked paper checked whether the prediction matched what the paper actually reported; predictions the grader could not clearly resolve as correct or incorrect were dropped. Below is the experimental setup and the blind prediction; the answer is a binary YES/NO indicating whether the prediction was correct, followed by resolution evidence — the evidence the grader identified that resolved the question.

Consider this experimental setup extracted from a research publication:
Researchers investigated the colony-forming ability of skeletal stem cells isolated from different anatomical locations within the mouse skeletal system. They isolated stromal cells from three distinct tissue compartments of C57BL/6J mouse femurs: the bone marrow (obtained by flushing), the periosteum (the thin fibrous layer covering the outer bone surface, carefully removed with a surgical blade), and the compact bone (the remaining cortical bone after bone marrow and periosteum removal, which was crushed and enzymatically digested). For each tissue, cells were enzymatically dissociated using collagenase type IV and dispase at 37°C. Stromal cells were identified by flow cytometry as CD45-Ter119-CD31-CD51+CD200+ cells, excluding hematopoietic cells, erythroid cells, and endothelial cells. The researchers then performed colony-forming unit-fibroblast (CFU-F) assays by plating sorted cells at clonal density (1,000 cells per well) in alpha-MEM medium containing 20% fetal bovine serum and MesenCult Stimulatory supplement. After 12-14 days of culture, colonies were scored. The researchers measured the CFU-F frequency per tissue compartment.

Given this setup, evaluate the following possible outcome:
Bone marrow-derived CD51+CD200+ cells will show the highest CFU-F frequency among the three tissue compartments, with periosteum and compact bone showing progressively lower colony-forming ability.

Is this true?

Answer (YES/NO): NO